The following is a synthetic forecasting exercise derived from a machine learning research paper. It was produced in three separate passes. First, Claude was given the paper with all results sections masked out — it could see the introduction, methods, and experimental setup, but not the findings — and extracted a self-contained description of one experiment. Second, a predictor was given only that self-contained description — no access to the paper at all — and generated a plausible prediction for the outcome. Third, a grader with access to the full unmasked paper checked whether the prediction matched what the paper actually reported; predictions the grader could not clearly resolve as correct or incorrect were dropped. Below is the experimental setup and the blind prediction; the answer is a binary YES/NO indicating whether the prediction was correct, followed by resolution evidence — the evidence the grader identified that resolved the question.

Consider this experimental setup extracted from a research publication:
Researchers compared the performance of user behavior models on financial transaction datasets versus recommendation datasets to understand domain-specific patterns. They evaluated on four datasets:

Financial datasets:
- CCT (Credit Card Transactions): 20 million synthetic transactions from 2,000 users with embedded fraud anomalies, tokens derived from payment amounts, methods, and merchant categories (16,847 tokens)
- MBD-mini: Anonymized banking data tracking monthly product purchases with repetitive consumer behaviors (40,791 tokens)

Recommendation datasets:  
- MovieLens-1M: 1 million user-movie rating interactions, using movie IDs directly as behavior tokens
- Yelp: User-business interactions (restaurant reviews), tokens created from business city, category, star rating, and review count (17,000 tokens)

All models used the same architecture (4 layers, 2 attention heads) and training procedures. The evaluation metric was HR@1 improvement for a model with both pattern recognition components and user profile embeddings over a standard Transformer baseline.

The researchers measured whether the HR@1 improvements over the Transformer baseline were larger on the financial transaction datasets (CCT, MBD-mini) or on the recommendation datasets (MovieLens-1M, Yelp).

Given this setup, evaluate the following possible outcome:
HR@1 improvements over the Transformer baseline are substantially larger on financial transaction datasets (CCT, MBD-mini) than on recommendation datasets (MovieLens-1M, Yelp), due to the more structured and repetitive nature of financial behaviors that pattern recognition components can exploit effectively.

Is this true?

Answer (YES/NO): NO